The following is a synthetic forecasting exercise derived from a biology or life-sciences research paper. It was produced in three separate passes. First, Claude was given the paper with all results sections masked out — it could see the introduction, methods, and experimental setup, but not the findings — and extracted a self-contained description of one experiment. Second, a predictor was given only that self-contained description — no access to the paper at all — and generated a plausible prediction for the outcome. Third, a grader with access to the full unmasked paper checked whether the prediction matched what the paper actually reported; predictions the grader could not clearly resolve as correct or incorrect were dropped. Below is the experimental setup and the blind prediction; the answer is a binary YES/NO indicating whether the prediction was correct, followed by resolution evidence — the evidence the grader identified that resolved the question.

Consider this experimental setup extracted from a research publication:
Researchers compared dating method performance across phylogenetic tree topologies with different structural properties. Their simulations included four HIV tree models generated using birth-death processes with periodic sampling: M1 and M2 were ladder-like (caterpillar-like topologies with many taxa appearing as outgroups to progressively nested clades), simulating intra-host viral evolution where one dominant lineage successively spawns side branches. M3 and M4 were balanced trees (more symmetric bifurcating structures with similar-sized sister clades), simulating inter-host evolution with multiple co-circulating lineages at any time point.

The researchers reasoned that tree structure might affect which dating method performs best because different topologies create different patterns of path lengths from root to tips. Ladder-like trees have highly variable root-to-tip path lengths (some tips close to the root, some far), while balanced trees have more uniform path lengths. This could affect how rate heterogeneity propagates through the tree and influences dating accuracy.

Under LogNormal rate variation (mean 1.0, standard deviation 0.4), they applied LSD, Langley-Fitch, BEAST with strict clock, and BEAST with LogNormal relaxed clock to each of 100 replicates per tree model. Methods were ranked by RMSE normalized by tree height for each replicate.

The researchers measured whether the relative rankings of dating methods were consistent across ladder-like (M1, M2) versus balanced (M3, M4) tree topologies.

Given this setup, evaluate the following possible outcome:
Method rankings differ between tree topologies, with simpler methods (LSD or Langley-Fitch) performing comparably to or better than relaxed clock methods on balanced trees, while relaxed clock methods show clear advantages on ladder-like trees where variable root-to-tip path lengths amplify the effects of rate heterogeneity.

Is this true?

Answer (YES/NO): NO